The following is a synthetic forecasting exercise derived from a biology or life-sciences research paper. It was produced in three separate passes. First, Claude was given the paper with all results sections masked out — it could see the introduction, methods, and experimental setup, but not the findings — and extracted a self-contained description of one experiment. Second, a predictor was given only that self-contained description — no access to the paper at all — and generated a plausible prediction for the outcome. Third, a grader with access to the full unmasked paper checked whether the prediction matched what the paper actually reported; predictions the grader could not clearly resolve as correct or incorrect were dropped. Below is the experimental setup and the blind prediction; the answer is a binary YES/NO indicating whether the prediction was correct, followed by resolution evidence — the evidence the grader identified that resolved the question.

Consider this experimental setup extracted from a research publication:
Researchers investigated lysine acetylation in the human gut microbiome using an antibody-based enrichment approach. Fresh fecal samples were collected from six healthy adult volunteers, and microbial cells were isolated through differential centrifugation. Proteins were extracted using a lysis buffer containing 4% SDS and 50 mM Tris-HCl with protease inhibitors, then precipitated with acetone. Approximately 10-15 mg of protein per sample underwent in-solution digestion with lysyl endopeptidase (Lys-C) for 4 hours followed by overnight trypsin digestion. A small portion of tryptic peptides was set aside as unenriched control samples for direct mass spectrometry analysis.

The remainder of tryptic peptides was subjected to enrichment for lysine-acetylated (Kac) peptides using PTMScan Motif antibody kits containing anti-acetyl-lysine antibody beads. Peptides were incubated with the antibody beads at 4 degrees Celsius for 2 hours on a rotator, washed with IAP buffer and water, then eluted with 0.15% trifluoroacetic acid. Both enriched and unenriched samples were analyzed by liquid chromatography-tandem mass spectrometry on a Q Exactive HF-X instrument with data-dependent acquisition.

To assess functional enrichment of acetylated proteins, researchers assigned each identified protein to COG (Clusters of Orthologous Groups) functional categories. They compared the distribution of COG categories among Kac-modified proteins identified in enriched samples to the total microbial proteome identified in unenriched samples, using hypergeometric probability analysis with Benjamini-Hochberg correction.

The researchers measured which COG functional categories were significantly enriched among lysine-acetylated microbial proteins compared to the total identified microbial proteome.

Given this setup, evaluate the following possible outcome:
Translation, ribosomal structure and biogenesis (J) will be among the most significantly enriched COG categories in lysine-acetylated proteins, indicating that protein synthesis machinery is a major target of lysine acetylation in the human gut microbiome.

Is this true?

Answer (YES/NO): NO